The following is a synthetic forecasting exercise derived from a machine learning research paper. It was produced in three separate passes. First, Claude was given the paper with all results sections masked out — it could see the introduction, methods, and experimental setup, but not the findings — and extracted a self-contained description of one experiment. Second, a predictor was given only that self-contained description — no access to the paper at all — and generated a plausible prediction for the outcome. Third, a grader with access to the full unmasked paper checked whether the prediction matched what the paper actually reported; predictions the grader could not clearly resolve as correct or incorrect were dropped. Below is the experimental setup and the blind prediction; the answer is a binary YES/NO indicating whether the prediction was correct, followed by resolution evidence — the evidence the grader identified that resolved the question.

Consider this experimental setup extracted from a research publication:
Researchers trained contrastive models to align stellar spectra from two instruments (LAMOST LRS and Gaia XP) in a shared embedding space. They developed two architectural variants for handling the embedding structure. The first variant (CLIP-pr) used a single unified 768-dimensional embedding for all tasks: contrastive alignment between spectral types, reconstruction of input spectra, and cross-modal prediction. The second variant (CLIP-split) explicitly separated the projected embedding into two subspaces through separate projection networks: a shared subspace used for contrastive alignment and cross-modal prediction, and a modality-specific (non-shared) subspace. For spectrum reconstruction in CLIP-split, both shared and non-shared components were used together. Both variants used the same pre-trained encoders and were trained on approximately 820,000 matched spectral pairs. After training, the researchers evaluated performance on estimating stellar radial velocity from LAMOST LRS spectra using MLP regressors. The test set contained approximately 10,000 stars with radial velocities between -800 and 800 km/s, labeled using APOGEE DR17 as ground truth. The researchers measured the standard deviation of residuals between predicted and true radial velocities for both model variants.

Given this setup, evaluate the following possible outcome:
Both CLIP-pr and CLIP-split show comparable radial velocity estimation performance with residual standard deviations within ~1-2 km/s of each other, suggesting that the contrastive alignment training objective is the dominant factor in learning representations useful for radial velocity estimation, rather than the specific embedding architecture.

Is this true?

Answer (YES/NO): NO